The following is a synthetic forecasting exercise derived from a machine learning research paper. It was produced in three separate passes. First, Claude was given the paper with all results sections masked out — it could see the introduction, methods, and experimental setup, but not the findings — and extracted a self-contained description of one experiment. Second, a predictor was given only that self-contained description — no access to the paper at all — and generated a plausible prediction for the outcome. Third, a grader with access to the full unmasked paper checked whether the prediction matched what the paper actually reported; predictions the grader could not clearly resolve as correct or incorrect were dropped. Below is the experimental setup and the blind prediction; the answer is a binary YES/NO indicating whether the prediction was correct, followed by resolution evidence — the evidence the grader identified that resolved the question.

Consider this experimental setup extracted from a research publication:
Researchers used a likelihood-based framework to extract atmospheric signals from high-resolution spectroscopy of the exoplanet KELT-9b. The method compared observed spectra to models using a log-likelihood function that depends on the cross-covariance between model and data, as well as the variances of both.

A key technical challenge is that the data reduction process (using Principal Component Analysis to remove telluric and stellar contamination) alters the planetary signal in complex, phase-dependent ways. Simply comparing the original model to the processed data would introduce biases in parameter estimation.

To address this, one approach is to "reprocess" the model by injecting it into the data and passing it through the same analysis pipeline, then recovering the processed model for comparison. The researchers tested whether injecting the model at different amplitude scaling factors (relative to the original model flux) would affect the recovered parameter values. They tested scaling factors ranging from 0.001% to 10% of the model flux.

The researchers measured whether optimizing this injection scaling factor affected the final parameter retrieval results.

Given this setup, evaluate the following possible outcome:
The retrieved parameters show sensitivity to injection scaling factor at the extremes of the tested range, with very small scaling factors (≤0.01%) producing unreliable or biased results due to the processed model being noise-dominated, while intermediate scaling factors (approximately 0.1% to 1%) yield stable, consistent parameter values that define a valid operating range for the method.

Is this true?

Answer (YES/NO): NO